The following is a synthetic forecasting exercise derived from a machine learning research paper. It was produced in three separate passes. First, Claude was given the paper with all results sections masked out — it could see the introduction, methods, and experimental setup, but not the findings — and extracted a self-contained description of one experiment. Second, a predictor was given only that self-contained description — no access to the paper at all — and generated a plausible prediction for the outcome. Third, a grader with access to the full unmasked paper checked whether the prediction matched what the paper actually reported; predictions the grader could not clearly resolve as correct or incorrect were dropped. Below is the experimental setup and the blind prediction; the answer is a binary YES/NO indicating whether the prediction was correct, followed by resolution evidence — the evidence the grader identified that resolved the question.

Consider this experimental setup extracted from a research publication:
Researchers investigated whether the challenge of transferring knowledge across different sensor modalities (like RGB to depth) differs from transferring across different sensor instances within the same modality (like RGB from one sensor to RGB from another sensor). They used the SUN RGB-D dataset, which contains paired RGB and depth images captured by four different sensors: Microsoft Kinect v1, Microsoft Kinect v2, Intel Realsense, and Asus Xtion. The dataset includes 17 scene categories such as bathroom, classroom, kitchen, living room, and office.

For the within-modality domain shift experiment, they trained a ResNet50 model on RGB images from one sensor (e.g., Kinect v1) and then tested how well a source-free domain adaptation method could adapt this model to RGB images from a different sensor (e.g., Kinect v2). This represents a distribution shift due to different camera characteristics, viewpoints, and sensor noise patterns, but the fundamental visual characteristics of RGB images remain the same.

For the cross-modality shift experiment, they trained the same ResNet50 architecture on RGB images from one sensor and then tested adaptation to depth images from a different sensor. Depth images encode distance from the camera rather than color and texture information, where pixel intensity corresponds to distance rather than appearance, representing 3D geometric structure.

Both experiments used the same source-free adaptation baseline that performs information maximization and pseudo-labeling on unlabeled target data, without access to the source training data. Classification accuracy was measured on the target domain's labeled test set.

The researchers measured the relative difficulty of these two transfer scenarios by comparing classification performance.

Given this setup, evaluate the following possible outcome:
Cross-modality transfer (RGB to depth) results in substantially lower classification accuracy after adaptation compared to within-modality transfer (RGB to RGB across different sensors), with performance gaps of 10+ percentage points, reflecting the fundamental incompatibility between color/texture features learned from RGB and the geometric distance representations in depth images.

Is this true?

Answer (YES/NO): YES